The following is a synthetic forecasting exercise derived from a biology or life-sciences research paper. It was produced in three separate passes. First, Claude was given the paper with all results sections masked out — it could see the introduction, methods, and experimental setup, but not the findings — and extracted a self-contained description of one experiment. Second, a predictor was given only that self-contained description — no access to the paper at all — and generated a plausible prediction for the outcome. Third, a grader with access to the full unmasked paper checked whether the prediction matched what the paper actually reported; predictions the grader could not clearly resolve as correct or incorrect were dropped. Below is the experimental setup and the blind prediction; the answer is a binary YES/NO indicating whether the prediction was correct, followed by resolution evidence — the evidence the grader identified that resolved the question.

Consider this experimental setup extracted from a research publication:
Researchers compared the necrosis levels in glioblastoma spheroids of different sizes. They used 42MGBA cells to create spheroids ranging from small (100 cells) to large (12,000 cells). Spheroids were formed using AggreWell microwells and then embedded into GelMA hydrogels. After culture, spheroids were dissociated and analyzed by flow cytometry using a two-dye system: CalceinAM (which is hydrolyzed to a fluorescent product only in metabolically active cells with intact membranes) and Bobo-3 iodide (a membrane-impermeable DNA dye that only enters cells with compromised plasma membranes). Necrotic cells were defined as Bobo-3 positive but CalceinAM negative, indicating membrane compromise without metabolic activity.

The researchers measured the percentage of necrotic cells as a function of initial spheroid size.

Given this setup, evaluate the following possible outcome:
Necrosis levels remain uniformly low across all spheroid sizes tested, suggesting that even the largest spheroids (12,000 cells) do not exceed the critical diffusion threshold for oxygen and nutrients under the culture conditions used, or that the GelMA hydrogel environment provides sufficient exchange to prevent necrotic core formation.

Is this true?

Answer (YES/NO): YES